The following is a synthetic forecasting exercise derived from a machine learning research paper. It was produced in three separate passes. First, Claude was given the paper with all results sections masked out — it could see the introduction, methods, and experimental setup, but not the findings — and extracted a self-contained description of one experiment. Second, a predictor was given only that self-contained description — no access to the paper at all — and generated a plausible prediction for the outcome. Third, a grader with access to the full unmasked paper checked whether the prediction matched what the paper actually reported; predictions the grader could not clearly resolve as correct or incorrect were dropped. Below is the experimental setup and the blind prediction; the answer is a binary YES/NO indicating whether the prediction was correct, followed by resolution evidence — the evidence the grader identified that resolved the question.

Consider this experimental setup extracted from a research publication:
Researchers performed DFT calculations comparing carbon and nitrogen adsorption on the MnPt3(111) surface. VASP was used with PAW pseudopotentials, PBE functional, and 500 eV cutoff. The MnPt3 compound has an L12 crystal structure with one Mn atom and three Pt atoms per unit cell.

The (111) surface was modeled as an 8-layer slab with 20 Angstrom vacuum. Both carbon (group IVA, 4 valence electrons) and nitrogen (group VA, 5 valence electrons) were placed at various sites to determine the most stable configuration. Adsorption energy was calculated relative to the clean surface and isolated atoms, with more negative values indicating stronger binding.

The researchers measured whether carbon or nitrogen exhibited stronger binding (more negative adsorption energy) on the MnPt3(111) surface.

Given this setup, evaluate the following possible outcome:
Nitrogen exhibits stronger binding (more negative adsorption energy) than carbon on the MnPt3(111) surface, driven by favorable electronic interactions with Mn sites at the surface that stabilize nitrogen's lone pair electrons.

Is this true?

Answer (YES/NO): NO